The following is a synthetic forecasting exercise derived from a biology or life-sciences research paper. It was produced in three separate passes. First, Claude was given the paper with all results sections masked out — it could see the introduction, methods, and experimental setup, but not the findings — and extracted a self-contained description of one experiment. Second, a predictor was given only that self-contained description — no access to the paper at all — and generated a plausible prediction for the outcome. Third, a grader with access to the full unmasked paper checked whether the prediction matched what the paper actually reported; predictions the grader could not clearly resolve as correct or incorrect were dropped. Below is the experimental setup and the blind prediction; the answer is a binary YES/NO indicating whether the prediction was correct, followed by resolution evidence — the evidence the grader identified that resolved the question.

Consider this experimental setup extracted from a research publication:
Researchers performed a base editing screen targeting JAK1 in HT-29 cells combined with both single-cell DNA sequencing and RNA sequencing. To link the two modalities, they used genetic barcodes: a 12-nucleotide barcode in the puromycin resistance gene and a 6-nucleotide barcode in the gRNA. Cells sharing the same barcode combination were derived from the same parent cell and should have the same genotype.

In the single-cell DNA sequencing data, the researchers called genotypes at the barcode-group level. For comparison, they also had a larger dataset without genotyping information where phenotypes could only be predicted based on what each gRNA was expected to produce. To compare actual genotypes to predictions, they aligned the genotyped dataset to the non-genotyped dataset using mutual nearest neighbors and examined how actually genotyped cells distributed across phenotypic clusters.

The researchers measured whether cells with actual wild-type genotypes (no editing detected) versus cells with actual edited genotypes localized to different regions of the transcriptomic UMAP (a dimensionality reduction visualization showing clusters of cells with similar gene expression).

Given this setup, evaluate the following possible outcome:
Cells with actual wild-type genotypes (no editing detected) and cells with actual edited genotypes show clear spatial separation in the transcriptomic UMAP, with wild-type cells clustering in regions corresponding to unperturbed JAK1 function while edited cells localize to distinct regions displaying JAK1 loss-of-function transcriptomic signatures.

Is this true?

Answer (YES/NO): NO